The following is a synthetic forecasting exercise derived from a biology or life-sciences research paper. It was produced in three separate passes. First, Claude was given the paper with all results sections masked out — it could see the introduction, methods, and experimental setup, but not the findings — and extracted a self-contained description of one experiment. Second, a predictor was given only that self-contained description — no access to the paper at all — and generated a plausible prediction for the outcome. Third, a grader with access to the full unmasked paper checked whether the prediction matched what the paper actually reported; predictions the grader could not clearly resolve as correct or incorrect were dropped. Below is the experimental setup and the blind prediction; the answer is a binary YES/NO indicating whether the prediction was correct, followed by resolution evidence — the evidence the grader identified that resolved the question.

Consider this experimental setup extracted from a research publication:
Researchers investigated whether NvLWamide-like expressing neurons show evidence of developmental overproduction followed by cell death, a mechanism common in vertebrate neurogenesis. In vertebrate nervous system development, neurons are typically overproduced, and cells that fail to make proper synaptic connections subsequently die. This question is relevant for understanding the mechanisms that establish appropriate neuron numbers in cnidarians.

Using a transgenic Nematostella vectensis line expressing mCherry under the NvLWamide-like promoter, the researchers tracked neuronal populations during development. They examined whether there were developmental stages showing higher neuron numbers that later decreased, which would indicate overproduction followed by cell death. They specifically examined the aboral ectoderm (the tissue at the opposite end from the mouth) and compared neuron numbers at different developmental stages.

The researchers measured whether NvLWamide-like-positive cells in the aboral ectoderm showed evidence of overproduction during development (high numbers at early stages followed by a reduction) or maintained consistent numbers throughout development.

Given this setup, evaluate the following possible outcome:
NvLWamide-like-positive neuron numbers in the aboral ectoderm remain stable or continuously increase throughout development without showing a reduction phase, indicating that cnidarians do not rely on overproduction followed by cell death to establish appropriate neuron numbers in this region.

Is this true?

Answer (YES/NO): NO